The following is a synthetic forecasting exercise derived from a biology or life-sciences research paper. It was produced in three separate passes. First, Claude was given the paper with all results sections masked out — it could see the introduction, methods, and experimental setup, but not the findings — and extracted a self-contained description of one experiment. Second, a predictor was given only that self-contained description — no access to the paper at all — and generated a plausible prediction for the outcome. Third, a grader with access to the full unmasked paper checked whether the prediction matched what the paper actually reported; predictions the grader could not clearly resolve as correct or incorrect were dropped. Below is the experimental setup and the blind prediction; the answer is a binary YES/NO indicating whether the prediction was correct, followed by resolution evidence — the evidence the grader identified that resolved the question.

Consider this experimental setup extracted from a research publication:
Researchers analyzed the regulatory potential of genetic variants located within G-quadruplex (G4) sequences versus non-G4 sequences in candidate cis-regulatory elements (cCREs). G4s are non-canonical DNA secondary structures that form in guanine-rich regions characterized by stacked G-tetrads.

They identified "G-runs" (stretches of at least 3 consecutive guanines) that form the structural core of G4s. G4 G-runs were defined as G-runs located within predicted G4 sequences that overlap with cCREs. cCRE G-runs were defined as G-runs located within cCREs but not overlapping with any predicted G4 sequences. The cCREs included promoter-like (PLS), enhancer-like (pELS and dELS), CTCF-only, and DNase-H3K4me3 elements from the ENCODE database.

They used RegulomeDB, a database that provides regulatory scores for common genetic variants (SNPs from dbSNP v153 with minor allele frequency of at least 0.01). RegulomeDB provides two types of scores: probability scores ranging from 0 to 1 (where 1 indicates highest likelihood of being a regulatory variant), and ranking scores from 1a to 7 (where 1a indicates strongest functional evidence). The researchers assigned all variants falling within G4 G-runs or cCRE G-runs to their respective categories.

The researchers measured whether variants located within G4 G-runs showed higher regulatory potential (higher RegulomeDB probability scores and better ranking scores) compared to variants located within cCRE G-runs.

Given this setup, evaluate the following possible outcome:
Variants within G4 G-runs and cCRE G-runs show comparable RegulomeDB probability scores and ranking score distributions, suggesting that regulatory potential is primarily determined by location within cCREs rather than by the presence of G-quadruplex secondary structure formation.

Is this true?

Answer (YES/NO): NO